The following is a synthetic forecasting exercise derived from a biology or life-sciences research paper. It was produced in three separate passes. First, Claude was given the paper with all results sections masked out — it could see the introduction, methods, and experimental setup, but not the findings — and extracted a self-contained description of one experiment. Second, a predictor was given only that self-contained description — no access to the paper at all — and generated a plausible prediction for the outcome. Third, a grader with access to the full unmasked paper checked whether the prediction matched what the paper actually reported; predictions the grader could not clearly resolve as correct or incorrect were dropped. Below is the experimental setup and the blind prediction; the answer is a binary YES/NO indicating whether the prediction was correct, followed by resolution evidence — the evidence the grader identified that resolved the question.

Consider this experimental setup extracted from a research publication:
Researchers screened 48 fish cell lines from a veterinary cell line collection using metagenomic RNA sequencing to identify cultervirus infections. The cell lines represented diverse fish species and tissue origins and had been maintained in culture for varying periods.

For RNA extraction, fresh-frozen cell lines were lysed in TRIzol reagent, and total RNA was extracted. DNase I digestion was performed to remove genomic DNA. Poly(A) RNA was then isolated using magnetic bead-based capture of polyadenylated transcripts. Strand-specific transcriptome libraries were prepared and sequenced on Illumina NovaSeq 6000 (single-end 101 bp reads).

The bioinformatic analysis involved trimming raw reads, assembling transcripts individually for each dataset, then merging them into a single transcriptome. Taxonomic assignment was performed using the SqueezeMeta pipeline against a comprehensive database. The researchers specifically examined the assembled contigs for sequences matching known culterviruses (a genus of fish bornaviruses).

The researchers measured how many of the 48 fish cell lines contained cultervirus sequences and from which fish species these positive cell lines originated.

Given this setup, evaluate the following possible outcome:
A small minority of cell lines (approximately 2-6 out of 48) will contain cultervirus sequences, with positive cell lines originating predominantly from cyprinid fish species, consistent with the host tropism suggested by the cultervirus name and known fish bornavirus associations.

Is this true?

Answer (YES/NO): NO